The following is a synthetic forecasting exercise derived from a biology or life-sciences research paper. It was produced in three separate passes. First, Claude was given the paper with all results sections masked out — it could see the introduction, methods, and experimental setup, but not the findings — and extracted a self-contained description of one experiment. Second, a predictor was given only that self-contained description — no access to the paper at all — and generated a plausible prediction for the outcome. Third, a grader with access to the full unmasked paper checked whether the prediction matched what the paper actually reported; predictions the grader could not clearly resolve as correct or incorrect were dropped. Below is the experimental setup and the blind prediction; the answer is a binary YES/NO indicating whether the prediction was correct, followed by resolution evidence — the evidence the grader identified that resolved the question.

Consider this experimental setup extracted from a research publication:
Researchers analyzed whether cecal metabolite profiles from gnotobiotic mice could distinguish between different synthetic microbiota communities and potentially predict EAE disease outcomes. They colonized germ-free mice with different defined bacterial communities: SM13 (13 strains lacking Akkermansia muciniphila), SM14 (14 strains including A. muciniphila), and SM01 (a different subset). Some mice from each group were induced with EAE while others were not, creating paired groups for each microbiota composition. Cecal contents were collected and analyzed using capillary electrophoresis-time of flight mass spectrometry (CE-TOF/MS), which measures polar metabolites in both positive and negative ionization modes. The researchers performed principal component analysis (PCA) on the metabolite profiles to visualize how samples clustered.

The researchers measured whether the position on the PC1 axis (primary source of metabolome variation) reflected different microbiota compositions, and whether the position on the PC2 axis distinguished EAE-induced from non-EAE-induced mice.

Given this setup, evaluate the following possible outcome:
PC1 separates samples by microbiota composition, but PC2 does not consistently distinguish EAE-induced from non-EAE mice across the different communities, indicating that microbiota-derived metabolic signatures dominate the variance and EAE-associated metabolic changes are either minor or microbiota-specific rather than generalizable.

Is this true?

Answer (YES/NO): NO